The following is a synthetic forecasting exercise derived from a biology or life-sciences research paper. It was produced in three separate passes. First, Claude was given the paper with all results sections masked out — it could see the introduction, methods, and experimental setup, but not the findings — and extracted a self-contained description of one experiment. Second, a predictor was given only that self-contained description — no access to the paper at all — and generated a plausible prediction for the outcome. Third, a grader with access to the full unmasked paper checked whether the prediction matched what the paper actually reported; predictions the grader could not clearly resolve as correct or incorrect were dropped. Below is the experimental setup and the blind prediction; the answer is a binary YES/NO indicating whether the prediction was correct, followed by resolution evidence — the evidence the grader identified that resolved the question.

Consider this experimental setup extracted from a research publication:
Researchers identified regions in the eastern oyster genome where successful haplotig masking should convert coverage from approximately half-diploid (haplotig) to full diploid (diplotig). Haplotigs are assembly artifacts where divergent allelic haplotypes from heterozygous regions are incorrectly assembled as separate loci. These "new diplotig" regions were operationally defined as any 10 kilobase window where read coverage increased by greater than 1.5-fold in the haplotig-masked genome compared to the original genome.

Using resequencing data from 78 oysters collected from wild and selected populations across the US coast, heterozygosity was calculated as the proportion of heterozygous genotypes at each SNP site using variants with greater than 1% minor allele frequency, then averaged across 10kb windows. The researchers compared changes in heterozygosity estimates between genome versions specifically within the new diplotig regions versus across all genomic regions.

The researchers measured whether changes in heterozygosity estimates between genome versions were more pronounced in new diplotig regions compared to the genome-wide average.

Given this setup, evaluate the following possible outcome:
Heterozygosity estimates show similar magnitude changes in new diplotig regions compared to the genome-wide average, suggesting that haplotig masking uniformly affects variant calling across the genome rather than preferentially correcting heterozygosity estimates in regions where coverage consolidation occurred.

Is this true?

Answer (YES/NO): NO